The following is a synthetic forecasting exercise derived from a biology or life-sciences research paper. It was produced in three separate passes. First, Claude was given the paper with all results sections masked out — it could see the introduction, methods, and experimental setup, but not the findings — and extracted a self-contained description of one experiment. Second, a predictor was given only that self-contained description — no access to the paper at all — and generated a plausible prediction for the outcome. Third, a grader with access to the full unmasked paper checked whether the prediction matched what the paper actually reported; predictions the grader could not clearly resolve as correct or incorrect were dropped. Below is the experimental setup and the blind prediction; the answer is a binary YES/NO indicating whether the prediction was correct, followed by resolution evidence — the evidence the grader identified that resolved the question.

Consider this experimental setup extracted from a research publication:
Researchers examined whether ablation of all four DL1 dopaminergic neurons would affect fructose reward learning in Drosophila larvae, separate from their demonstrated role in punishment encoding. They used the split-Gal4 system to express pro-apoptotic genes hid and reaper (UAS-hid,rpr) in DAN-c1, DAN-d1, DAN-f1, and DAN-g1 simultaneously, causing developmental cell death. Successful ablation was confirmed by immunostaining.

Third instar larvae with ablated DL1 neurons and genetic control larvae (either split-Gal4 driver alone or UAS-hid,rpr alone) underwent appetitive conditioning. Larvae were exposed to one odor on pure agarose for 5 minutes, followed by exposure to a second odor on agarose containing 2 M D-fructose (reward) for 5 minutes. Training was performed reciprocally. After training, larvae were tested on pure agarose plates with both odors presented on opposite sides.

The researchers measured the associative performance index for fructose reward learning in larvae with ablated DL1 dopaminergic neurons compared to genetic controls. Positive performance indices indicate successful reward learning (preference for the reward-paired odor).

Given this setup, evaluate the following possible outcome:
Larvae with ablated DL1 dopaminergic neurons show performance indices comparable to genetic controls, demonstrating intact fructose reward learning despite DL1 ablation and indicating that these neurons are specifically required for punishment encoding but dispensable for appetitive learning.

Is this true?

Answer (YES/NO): YES